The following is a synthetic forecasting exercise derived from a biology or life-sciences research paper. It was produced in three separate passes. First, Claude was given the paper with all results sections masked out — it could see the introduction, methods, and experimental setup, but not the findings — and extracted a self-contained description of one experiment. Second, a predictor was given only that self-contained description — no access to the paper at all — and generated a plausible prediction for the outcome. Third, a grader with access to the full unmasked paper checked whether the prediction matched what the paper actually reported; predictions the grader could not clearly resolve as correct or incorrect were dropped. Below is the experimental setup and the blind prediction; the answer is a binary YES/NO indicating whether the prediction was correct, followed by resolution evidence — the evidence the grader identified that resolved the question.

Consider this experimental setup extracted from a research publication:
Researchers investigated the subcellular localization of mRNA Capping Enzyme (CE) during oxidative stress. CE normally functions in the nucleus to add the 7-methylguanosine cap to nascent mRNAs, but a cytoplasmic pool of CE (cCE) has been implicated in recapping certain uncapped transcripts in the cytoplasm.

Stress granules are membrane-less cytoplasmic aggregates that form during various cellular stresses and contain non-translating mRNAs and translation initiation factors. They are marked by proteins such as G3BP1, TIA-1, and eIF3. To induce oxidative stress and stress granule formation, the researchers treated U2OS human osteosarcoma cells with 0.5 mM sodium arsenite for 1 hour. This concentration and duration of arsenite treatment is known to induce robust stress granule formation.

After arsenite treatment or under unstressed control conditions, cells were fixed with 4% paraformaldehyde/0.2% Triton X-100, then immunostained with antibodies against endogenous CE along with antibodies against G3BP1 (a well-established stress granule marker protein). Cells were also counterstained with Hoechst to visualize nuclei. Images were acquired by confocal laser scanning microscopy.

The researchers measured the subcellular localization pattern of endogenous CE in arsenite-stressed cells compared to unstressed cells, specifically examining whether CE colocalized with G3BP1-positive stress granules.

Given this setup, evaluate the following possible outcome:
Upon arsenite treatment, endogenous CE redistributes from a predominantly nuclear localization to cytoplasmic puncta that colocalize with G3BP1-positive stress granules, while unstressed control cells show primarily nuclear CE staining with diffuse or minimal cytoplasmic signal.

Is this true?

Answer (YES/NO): YES